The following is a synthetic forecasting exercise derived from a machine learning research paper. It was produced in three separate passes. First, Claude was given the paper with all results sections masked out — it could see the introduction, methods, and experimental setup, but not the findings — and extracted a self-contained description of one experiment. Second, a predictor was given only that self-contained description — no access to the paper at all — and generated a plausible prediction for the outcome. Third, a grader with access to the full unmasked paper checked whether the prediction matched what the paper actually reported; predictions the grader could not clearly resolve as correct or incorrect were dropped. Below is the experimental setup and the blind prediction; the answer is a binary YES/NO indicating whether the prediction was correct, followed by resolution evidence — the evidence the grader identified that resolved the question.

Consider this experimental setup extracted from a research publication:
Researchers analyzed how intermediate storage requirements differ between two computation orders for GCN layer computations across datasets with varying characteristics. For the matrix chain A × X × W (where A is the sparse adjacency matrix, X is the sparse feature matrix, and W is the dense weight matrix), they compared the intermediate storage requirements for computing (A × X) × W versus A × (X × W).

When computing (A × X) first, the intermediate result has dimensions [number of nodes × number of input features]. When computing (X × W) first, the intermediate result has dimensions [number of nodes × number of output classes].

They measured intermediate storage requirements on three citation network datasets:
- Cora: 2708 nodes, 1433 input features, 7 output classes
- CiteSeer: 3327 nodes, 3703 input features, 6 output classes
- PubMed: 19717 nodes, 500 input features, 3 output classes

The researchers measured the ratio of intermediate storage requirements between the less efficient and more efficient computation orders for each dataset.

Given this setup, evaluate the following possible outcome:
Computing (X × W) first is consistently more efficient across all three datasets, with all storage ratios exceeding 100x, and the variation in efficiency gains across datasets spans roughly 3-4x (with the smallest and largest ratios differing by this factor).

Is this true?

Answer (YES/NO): NO